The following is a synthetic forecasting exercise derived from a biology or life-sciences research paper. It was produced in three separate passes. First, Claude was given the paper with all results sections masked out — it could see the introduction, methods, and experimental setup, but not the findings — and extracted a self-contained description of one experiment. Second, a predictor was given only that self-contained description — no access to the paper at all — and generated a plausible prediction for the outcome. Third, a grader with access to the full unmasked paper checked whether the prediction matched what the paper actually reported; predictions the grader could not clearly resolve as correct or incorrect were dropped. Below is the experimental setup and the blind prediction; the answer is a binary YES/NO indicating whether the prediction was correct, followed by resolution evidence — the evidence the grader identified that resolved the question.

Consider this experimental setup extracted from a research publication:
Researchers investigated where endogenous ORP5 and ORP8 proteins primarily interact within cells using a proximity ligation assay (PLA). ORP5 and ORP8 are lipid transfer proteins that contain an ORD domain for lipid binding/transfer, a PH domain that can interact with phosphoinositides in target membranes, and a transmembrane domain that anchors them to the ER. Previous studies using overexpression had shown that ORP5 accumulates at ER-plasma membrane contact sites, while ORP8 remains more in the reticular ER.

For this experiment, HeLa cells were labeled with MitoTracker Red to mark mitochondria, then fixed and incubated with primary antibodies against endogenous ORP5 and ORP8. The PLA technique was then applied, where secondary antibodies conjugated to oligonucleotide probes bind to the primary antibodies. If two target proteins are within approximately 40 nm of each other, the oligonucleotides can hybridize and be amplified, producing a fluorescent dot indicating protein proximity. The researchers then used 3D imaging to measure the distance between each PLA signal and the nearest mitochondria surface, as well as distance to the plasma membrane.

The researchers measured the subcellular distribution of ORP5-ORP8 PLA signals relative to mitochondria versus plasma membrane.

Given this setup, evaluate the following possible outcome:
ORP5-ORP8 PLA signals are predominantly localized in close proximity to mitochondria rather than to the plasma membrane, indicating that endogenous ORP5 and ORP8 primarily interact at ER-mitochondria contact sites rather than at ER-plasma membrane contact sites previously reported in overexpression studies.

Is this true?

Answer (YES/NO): YES